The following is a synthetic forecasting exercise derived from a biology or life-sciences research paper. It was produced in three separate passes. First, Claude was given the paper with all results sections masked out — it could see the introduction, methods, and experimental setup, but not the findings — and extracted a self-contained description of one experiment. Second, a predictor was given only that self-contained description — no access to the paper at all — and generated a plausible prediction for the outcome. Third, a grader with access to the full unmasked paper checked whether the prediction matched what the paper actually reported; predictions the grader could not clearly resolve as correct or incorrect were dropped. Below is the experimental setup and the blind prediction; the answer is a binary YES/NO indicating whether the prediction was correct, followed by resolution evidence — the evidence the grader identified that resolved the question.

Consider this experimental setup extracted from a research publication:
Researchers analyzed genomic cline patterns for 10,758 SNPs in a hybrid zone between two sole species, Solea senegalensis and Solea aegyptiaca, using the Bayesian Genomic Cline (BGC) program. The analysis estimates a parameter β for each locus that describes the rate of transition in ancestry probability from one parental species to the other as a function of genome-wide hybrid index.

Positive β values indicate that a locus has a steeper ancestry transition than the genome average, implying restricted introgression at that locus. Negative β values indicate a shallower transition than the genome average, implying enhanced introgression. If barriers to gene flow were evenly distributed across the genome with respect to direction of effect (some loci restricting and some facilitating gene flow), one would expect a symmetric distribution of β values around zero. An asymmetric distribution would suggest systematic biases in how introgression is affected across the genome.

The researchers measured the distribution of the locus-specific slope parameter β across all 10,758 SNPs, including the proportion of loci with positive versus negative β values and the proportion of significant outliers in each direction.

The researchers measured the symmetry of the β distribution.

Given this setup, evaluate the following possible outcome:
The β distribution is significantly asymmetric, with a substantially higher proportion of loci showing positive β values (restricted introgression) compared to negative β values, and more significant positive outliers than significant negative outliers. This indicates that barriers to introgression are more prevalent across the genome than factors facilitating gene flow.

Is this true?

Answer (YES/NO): NO